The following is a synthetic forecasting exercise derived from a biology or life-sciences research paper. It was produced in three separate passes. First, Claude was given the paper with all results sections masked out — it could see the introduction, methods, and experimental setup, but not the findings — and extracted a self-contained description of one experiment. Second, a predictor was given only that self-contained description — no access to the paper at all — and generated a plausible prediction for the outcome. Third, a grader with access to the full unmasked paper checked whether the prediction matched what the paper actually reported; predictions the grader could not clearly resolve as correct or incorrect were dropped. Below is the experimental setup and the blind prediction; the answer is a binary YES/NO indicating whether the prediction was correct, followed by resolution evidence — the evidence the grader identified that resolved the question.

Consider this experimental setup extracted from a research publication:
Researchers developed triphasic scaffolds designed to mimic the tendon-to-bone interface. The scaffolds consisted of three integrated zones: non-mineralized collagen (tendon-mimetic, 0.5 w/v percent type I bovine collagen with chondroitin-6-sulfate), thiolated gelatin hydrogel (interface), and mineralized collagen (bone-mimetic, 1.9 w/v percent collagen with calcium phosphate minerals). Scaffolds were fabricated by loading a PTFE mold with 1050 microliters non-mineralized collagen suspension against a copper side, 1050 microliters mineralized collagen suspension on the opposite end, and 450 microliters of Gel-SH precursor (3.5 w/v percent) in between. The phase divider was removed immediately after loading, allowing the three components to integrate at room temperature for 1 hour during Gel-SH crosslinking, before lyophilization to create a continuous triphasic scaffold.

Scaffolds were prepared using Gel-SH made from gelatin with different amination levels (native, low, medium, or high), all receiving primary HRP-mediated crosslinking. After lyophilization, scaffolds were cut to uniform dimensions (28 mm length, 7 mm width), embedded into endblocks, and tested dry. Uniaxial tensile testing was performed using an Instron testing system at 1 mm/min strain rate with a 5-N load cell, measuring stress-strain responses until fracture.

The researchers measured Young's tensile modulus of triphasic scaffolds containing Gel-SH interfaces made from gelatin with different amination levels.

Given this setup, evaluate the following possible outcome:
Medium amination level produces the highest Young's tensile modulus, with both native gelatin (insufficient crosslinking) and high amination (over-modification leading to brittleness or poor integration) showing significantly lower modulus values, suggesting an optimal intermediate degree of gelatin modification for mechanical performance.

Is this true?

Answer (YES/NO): NO